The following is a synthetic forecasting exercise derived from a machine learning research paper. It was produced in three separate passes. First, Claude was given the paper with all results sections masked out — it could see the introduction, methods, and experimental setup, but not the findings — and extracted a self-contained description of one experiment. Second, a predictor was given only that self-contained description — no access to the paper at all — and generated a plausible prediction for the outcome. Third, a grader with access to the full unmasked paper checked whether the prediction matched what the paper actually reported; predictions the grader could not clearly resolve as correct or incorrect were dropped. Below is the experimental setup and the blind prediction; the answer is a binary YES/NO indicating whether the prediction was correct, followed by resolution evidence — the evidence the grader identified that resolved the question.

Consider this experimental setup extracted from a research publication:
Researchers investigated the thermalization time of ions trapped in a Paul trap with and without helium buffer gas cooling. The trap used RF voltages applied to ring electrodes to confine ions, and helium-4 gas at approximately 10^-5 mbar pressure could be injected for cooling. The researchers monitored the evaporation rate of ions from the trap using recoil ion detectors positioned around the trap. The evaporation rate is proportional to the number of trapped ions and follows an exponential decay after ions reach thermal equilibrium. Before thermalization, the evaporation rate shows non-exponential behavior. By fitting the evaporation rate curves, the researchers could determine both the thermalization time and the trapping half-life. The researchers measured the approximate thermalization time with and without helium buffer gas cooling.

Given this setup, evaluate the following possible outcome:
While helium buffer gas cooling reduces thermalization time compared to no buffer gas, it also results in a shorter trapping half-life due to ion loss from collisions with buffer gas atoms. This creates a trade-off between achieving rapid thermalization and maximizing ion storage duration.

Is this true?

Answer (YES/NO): NO